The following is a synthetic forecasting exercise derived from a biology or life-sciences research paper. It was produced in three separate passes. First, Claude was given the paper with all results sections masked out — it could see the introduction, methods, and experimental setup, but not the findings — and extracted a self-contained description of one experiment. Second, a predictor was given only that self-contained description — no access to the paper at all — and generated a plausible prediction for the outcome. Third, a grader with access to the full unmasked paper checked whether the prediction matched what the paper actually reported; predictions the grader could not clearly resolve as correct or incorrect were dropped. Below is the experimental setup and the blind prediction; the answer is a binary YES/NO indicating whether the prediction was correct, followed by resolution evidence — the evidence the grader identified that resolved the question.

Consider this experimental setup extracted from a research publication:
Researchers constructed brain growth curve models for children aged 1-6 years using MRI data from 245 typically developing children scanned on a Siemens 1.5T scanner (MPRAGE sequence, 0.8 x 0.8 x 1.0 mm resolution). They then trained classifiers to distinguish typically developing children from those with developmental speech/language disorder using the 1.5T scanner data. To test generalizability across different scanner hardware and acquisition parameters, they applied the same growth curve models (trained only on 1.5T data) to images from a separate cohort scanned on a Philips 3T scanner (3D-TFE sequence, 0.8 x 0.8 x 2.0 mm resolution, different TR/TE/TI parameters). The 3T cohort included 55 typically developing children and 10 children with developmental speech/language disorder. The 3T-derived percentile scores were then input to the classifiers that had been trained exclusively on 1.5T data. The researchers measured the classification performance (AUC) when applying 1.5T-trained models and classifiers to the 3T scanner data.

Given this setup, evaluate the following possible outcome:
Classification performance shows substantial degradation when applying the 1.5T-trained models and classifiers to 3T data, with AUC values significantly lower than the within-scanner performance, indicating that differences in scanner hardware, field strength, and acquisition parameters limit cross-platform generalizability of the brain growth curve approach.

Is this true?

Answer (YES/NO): NO